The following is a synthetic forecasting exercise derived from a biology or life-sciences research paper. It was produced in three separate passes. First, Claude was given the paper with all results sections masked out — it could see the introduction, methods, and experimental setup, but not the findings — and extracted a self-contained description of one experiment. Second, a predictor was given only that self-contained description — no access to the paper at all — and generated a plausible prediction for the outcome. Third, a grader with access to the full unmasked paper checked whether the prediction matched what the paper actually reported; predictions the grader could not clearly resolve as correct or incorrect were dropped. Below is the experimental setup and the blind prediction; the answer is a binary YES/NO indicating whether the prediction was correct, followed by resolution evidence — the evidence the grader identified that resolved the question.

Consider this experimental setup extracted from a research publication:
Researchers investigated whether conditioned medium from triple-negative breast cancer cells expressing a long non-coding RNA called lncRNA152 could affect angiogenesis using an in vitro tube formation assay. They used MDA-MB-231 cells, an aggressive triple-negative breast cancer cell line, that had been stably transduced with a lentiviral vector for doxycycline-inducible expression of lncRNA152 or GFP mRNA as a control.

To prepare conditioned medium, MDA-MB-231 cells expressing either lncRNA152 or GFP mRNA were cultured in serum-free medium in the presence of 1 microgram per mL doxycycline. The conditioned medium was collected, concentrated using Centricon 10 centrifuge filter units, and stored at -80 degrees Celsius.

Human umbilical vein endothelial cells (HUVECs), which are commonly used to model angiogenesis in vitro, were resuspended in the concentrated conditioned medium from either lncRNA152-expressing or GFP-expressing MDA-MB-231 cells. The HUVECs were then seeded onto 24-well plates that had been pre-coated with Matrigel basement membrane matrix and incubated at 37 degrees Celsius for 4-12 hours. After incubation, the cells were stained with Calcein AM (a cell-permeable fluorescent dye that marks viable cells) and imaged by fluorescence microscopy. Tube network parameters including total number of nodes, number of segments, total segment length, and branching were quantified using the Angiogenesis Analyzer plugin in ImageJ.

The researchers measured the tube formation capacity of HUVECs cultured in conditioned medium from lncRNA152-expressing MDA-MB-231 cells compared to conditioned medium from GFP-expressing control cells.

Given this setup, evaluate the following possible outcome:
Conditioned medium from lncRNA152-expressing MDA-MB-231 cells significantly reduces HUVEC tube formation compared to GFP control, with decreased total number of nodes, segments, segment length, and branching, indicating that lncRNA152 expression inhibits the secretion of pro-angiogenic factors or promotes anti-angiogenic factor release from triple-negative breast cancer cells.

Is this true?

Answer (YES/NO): YES